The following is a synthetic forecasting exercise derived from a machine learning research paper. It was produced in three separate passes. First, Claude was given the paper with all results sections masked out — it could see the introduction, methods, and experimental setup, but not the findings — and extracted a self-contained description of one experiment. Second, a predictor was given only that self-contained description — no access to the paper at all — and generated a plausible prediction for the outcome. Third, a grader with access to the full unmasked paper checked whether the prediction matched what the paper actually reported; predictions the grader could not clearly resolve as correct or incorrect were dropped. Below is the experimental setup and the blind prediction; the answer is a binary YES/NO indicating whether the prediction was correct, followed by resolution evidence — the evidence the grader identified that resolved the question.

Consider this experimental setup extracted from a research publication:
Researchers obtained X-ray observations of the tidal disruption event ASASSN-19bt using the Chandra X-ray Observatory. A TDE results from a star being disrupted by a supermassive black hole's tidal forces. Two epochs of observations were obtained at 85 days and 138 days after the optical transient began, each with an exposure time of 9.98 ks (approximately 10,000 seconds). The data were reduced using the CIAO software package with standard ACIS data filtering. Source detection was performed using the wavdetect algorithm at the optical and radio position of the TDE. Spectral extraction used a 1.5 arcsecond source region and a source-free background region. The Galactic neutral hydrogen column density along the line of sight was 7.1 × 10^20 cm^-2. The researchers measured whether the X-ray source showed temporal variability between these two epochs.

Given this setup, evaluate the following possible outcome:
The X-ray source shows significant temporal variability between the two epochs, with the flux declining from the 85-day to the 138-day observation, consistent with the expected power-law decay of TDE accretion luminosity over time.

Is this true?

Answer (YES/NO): NO